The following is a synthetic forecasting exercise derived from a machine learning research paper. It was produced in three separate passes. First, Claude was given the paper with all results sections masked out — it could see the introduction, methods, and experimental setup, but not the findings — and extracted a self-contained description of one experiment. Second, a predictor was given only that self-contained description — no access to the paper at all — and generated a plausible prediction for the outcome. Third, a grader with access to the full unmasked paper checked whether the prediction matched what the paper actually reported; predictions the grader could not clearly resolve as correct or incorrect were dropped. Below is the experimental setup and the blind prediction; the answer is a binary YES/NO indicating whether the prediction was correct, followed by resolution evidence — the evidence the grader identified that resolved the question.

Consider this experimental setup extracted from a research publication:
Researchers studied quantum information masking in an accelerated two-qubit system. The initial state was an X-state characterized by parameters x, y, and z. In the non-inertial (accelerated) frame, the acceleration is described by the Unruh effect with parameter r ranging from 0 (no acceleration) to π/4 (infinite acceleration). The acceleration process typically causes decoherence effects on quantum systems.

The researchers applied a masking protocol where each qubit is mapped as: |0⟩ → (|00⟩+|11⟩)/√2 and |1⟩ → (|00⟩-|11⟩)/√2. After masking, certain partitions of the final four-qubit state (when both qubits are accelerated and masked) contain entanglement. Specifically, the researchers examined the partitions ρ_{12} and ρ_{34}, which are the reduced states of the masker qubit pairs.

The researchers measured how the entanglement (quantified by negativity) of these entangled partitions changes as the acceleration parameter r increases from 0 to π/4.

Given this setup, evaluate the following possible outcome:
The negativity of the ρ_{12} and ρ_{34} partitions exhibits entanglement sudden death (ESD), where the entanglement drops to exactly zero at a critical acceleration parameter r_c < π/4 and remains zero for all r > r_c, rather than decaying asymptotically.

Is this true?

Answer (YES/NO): NO